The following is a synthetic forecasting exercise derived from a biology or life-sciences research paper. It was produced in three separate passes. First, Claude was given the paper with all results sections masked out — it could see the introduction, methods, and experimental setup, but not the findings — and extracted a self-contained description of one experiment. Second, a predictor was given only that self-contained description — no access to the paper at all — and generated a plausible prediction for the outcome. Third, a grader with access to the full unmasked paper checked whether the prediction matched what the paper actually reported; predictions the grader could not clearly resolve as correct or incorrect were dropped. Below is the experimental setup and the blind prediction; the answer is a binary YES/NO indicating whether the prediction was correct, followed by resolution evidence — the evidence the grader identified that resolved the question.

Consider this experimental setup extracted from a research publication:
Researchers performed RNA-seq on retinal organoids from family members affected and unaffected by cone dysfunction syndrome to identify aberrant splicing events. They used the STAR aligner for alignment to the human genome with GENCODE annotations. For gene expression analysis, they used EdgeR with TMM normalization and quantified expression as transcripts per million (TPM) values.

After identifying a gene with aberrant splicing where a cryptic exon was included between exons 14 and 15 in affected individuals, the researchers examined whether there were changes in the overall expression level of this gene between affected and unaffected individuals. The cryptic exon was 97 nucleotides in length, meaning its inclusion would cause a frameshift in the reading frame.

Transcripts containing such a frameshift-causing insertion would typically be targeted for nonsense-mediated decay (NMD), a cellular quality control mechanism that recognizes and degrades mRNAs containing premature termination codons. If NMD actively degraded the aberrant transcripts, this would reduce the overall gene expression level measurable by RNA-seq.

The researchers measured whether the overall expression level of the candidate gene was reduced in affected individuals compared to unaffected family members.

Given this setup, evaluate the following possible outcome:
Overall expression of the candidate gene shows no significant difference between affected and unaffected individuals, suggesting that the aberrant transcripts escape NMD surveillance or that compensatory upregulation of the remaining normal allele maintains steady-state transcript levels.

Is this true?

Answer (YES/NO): YES